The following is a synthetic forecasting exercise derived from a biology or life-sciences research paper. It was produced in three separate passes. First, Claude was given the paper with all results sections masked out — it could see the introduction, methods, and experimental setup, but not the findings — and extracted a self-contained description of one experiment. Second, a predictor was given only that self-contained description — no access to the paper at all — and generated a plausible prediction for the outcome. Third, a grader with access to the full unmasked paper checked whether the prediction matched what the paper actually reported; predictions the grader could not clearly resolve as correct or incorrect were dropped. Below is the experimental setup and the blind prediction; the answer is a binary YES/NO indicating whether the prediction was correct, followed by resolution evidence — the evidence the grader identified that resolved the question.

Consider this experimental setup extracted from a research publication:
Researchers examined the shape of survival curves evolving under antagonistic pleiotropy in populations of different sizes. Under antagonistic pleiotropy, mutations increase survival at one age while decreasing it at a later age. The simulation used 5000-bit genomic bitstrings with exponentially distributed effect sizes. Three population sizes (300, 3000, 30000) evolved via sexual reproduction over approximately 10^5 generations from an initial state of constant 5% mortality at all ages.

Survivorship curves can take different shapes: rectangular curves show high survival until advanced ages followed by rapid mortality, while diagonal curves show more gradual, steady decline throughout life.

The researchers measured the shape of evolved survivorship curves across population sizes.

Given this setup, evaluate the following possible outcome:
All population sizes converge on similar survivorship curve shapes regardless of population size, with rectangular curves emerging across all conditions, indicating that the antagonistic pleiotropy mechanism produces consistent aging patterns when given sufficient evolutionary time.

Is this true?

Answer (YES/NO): NO